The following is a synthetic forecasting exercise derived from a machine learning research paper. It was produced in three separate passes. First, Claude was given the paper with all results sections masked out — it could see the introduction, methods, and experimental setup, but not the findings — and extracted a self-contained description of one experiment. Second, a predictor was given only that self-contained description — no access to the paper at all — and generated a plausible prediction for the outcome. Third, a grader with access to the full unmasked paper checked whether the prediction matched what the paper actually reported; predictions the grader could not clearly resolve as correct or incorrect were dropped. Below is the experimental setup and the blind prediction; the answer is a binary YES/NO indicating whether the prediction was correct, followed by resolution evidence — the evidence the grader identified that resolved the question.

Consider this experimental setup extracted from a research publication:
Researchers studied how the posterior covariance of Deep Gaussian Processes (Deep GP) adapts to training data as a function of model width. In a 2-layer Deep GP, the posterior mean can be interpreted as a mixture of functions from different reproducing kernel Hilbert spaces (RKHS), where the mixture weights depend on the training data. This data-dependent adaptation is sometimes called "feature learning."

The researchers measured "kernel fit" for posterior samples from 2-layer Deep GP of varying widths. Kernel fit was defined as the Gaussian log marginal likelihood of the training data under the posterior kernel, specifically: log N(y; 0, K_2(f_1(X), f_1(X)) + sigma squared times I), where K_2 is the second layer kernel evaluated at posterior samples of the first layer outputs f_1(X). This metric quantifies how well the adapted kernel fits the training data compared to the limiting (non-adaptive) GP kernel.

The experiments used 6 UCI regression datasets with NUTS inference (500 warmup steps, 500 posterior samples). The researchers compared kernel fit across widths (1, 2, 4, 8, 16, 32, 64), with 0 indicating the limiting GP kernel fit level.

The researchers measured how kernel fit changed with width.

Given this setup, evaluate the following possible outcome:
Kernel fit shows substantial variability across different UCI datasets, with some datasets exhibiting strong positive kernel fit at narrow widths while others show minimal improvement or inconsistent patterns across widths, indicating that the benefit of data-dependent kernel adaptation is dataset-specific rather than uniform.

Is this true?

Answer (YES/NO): NO